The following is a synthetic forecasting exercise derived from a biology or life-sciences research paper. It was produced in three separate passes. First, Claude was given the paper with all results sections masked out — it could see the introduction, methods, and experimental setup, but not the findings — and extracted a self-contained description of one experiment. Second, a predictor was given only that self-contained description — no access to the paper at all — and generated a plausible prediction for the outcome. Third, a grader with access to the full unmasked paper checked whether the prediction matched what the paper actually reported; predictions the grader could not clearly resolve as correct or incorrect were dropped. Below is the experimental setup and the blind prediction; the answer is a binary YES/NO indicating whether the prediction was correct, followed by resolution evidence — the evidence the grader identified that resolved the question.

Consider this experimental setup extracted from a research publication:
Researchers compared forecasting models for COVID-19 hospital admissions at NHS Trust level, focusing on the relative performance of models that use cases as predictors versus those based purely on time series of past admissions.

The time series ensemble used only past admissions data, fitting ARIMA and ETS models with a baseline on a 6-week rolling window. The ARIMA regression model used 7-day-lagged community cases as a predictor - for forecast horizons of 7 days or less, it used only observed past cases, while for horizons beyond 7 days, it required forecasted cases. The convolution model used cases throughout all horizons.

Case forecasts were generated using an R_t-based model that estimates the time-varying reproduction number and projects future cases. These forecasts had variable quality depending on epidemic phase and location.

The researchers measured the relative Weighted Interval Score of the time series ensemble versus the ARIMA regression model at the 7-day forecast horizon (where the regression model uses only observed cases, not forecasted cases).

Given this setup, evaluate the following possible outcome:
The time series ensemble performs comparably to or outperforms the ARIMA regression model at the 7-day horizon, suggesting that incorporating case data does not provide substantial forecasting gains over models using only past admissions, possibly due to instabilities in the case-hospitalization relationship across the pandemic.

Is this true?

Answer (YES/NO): NO